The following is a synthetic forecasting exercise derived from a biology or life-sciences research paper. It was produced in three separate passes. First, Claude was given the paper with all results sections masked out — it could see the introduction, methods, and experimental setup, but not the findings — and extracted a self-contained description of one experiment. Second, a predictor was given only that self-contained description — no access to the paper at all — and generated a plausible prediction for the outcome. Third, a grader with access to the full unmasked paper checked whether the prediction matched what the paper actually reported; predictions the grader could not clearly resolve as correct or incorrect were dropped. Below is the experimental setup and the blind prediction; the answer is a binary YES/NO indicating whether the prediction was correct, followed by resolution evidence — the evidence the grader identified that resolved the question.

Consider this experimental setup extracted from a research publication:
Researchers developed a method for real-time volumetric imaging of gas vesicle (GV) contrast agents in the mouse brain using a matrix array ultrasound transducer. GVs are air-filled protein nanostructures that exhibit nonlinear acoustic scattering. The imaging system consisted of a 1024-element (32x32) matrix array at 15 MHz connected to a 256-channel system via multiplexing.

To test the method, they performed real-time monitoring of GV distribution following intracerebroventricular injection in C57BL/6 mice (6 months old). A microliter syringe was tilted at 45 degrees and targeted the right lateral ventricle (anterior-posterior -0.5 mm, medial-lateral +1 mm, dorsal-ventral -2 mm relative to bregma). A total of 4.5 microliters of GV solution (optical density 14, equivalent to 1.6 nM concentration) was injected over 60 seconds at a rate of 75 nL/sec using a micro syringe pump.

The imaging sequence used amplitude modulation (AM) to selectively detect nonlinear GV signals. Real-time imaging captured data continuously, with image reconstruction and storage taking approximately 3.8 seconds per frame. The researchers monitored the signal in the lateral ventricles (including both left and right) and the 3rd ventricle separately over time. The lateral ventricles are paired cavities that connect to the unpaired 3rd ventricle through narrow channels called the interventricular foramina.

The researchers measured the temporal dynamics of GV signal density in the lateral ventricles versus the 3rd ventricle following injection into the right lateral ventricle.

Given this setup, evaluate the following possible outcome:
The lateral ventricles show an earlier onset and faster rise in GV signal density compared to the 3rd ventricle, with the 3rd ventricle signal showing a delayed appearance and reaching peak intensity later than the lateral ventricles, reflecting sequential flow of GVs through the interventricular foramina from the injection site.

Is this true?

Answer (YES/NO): NO